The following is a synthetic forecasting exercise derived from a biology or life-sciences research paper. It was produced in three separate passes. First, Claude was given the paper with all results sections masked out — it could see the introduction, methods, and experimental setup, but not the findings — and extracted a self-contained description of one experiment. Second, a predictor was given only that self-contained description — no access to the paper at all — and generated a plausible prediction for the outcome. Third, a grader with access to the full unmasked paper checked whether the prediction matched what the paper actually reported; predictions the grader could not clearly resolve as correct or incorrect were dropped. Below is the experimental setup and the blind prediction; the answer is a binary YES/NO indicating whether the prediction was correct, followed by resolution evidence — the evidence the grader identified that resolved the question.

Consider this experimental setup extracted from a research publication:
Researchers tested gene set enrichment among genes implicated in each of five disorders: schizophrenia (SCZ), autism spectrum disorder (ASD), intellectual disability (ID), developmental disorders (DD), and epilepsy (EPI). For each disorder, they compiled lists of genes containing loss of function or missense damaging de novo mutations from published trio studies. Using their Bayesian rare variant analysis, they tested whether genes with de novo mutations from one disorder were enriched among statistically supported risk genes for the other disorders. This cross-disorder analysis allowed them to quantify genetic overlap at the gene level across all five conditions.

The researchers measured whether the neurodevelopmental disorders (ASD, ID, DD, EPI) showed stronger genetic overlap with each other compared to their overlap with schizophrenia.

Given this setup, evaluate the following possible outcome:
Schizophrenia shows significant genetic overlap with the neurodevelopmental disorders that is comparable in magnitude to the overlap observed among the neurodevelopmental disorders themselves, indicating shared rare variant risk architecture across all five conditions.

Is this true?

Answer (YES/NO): NO